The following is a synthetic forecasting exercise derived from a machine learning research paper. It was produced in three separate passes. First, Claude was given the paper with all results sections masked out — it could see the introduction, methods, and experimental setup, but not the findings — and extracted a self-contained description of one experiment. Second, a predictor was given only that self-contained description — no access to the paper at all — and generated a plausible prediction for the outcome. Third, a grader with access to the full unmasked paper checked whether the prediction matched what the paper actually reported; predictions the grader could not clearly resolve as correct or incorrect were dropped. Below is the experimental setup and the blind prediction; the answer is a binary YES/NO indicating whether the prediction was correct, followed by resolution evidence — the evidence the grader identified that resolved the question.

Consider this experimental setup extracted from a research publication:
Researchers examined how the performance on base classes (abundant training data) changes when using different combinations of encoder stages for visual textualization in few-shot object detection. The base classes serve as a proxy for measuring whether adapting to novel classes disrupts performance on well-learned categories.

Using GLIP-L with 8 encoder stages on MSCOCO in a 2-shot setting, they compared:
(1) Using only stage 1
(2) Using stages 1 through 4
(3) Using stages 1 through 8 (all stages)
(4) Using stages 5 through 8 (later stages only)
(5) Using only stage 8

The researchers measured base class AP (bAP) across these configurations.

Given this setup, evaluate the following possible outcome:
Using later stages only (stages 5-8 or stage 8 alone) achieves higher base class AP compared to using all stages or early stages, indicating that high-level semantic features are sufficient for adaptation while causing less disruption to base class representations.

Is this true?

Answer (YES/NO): NO